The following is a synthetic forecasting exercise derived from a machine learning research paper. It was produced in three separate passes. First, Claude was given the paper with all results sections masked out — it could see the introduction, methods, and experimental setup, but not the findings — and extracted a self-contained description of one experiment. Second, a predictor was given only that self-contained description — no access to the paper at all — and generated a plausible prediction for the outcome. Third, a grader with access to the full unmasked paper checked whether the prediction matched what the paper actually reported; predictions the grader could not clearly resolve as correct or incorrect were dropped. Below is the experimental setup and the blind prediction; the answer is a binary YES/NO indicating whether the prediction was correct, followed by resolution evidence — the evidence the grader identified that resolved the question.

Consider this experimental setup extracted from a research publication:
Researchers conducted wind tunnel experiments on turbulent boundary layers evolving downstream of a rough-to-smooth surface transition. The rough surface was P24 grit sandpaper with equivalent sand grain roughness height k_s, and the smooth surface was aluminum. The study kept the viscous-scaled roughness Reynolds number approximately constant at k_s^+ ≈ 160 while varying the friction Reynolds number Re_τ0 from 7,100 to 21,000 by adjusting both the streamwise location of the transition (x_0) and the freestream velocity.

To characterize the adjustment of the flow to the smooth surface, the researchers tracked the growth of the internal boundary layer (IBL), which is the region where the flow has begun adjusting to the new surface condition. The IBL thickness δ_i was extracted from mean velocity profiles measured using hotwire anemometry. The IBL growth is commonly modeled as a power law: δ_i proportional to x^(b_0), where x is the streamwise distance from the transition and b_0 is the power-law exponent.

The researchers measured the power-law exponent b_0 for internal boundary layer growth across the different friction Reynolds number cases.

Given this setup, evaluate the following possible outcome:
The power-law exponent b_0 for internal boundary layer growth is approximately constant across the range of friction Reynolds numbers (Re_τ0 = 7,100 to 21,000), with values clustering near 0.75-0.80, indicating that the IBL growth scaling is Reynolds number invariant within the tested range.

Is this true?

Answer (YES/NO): YES